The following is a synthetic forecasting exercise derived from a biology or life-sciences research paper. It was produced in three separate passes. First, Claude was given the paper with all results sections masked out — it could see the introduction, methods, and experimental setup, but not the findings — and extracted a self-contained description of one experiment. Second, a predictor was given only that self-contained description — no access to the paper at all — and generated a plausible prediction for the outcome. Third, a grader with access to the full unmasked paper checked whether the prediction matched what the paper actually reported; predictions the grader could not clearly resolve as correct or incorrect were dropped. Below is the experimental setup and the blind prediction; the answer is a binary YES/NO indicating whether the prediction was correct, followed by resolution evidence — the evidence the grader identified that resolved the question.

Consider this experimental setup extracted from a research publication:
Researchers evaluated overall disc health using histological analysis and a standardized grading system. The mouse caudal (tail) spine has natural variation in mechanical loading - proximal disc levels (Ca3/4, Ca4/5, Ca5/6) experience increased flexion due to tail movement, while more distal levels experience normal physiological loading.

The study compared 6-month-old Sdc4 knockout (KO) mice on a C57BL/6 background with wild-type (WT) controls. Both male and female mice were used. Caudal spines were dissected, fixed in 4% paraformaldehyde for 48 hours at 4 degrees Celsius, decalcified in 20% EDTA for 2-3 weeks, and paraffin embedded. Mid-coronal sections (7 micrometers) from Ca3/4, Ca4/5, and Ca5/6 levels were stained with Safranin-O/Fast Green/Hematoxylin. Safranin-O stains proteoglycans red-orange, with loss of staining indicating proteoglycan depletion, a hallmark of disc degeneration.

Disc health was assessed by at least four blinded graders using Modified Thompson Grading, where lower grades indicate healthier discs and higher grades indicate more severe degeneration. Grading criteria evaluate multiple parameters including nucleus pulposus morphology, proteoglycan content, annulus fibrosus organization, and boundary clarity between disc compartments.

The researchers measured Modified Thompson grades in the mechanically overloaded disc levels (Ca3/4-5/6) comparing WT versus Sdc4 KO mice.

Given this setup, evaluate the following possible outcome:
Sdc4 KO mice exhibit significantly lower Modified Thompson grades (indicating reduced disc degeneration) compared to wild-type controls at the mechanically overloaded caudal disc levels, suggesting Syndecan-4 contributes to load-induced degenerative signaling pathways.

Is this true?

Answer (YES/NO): YES